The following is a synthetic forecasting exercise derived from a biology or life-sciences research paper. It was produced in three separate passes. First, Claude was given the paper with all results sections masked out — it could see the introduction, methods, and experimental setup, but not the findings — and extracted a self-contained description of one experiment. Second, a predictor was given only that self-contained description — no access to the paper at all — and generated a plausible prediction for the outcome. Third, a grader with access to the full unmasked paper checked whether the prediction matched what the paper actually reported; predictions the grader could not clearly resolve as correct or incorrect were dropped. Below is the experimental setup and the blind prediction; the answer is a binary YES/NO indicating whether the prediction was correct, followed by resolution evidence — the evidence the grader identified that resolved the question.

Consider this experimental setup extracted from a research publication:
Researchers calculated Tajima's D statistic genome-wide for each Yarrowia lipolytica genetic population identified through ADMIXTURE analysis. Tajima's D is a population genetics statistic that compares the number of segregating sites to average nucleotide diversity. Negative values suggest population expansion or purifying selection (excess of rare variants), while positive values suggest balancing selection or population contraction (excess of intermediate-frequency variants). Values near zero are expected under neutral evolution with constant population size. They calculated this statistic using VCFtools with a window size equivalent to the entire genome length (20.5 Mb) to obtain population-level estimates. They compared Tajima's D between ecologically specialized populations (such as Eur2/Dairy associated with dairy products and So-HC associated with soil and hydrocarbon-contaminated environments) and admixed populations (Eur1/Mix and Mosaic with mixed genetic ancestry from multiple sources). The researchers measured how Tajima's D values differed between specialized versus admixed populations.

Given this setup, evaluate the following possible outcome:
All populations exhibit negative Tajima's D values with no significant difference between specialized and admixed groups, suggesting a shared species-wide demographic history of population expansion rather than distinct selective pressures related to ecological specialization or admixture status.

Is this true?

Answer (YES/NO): NO